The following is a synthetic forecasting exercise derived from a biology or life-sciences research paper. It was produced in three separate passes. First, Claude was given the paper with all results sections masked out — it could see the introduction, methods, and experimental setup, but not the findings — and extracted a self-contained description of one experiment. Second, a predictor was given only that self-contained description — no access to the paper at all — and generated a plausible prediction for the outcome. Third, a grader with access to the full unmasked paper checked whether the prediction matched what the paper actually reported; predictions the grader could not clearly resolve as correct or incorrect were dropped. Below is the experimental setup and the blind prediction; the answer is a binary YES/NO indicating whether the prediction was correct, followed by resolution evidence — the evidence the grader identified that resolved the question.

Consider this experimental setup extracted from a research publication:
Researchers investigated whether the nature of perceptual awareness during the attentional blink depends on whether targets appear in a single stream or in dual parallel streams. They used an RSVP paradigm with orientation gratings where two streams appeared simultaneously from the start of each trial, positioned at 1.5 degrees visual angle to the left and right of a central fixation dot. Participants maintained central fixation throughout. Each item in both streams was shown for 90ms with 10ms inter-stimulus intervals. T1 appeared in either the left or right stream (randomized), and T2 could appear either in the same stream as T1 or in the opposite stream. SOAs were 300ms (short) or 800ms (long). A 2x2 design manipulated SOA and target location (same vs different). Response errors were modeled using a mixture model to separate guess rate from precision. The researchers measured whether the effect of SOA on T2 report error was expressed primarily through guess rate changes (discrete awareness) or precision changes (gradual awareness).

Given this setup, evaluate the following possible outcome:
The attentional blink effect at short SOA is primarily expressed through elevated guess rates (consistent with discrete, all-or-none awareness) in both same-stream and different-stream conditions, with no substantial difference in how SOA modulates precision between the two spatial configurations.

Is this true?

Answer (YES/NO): NO